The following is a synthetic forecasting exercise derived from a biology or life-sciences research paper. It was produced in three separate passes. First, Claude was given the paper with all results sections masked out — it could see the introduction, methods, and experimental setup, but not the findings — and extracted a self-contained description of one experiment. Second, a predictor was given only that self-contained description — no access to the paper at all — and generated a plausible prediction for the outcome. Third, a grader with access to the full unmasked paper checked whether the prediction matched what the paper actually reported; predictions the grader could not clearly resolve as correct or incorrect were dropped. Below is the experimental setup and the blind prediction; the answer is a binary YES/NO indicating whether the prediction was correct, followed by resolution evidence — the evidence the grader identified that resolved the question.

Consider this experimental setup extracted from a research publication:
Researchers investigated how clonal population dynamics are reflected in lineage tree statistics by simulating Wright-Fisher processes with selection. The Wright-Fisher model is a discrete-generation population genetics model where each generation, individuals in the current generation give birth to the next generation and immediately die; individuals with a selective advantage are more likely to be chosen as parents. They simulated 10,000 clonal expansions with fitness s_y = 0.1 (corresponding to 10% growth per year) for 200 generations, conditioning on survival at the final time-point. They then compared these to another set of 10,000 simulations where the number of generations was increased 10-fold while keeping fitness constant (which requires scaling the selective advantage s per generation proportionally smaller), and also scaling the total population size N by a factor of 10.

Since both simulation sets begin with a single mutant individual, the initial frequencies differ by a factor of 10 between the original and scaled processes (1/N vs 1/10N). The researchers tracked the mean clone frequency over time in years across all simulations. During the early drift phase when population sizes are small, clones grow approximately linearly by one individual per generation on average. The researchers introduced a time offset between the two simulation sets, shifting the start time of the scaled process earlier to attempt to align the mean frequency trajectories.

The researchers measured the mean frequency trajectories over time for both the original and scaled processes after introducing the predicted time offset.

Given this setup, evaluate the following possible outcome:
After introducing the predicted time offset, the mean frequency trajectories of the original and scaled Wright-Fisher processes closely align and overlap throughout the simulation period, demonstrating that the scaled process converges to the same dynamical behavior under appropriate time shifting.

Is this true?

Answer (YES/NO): NO